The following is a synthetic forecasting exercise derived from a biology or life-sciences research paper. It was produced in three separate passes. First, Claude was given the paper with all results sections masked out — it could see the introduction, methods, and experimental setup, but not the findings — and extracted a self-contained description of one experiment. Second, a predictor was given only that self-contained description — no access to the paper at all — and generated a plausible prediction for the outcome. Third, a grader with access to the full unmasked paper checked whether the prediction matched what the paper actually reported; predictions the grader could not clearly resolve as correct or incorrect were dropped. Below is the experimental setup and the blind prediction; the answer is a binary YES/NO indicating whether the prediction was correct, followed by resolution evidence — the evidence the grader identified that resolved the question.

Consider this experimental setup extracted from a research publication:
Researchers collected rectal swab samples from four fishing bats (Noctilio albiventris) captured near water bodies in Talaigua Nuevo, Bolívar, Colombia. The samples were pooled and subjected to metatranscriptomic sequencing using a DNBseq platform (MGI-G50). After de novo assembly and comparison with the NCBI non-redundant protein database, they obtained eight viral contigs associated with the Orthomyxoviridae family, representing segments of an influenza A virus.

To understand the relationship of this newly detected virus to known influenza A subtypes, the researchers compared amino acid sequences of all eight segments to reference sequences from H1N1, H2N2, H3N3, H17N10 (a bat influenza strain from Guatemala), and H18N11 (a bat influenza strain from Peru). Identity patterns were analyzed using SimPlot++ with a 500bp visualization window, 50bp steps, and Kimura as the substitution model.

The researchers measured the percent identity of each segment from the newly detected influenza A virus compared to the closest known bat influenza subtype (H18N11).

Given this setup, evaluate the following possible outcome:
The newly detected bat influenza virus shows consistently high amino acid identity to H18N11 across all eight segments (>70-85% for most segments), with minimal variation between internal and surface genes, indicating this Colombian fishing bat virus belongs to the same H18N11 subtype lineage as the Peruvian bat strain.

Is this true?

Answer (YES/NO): NO